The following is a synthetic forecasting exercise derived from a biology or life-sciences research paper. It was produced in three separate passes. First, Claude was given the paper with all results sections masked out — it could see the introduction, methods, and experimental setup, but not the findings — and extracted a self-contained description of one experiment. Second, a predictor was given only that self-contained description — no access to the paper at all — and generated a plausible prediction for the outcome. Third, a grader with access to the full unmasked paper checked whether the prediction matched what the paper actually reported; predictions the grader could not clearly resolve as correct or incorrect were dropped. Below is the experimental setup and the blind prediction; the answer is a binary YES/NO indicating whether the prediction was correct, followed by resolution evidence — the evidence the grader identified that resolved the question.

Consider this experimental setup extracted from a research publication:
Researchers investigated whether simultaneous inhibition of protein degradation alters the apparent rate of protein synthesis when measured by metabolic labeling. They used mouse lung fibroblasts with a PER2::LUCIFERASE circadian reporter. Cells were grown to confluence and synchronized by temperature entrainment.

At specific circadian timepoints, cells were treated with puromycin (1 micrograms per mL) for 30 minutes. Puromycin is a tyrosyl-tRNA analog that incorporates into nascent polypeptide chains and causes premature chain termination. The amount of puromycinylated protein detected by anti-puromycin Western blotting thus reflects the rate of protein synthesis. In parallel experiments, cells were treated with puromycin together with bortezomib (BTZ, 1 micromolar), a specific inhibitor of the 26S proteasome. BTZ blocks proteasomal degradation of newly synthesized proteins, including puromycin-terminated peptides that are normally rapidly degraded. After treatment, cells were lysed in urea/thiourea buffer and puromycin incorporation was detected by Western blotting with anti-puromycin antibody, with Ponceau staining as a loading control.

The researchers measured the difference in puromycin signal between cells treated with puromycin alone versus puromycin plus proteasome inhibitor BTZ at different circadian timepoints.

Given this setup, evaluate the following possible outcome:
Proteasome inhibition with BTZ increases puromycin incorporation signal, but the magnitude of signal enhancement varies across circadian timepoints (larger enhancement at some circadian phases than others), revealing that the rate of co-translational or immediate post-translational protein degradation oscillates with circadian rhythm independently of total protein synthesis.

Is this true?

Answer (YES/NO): NO